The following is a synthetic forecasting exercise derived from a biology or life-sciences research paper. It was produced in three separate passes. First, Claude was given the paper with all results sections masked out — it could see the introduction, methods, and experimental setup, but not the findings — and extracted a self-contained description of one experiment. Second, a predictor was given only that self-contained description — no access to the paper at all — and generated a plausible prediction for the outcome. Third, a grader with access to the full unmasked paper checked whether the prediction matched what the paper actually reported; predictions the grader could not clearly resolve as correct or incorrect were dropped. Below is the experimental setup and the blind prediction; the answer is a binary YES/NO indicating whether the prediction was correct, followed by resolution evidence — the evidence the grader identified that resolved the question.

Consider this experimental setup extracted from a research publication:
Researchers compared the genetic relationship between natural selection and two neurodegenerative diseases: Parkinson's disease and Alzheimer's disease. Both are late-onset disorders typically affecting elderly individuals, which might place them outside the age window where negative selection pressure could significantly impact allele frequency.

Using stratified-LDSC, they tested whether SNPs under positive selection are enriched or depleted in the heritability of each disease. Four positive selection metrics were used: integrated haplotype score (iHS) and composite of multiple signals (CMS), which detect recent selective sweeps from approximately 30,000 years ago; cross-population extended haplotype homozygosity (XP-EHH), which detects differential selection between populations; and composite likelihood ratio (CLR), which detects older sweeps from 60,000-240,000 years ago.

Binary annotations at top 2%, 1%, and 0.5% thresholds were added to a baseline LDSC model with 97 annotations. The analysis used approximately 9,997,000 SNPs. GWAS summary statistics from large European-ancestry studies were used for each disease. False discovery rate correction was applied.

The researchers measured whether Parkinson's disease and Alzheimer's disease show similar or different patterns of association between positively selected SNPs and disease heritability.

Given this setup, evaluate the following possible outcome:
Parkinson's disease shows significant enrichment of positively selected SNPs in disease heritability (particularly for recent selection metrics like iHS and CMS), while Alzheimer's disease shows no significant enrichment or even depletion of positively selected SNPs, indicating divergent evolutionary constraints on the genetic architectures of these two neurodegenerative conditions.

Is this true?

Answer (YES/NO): NO